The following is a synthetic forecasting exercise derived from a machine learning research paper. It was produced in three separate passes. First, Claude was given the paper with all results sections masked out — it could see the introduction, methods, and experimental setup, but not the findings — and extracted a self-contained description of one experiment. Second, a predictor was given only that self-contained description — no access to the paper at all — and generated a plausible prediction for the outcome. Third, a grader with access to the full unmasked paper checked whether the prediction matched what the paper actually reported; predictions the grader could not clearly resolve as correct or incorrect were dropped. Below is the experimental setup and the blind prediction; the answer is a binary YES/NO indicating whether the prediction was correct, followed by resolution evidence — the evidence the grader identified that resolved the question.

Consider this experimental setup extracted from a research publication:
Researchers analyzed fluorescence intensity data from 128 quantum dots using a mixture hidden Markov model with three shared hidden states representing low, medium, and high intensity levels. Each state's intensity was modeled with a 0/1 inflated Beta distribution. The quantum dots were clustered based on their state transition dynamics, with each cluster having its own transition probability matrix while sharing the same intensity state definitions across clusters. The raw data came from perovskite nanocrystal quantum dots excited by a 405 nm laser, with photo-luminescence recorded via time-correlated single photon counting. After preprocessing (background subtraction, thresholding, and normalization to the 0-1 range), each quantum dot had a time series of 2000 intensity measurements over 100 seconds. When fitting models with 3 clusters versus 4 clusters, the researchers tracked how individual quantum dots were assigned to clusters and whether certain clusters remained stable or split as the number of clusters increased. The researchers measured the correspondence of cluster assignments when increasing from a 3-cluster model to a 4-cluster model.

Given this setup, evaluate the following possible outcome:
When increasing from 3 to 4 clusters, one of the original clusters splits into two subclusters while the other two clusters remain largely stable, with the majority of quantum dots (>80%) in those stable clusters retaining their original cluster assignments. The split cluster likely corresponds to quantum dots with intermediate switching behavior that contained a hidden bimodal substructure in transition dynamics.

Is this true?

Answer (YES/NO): YES